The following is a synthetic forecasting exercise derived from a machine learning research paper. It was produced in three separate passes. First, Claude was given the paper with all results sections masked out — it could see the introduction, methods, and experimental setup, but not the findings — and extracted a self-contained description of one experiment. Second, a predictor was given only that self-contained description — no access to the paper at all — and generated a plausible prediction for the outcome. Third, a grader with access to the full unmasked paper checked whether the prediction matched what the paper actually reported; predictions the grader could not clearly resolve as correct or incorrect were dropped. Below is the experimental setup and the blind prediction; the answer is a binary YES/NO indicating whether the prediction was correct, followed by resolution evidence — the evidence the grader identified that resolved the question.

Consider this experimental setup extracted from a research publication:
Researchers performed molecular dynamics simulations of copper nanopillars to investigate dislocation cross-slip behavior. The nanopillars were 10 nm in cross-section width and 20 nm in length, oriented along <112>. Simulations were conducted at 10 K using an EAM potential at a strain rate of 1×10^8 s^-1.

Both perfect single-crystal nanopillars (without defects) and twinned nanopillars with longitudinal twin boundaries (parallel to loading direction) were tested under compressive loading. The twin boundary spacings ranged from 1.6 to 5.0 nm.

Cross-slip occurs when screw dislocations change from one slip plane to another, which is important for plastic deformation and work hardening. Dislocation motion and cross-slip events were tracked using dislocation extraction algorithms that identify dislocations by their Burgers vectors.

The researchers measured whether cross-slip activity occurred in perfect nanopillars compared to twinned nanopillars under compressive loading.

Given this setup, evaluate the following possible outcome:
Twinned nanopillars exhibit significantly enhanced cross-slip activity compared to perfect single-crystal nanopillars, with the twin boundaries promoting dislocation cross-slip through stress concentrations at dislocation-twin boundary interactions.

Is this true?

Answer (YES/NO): YES